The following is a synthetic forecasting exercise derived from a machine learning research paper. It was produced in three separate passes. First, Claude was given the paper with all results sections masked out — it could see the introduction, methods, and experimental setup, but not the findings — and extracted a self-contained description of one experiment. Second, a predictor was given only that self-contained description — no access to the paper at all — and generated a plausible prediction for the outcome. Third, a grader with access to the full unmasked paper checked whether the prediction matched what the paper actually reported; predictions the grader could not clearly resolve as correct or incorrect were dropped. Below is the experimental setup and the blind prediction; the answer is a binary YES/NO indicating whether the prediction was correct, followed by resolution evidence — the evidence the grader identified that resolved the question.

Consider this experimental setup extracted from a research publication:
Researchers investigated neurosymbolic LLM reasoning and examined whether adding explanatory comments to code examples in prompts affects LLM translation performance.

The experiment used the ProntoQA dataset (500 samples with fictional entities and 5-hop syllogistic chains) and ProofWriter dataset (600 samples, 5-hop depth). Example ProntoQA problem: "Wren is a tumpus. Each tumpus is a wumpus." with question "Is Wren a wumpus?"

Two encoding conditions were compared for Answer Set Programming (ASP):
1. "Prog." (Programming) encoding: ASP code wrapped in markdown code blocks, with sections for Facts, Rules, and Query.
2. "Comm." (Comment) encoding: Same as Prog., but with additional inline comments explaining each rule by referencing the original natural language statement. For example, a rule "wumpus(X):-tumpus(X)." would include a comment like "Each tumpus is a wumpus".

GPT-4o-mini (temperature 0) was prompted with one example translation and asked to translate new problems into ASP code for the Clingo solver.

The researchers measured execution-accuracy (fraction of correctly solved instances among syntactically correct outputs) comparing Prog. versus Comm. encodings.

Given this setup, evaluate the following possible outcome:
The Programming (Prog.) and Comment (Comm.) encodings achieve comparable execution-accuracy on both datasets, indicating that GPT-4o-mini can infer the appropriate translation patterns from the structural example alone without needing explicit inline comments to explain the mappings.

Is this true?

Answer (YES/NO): NO